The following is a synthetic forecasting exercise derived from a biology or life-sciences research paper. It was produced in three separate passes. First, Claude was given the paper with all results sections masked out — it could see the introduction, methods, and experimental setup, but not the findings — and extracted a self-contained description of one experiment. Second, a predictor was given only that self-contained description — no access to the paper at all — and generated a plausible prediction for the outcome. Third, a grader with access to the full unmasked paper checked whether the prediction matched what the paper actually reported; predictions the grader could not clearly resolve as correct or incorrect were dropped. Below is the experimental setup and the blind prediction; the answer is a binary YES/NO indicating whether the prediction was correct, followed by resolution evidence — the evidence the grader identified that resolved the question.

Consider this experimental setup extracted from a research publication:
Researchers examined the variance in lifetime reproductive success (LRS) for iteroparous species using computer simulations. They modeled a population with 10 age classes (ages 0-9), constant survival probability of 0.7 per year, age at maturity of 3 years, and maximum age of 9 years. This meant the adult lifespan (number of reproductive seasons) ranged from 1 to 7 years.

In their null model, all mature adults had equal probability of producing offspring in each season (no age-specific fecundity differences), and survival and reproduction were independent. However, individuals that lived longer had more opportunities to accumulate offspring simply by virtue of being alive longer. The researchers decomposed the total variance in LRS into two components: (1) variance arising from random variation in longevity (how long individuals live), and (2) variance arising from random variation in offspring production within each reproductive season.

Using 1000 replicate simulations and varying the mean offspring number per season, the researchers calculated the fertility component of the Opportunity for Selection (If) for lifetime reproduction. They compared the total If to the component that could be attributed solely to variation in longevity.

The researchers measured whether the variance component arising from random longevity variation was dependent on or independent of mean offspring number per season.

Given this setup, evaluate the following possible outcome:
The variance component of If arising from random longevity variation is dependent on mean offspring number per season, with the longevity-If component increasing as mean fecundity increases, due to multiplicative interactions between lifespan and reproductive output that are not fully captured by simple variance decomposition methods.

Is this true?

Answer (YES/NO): NO